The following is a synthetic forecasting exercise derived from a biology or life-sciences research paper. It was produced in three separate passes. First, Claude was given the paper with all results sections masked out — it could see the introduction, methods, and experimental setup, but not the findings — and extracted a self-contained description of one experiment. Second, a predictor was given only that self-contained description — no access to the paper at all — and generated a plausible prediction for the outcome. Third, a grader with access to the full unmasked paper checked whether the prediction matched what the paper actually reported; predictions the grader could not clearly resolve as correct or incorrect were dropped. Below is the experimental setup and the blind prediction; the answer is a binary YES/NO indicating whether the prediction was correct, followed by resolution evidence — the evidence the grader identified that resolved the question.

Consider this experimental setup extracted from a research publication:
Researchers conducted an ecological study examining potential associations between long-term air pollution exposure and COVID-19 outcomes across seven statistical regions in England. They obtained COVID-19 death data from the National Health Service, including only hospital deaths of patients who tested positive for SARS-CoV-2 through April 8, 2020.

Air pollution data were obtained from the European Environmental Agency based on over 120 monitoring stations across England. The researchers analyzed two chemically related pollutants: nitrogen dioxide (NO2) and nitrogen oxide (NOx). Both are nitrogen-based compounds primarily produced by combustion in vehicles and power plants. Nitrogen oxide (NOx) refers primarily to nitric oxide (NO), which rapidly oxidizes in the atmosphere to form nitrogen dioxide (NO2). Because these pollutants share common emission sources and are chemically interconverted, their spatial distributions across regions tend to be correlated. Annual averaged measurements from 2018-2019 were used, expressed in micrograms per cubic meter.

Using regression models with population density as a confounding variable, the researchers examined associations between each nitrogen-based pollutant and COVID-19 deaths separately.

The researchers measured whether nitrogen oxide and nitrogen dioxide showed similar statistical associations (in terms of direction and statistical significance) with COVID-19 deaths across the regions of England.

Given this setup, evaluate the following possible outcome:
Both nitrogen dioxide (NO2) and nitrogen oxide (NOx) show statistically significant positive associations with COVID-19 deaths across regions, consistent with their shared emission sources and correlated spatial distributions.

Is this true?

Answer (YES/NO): YES